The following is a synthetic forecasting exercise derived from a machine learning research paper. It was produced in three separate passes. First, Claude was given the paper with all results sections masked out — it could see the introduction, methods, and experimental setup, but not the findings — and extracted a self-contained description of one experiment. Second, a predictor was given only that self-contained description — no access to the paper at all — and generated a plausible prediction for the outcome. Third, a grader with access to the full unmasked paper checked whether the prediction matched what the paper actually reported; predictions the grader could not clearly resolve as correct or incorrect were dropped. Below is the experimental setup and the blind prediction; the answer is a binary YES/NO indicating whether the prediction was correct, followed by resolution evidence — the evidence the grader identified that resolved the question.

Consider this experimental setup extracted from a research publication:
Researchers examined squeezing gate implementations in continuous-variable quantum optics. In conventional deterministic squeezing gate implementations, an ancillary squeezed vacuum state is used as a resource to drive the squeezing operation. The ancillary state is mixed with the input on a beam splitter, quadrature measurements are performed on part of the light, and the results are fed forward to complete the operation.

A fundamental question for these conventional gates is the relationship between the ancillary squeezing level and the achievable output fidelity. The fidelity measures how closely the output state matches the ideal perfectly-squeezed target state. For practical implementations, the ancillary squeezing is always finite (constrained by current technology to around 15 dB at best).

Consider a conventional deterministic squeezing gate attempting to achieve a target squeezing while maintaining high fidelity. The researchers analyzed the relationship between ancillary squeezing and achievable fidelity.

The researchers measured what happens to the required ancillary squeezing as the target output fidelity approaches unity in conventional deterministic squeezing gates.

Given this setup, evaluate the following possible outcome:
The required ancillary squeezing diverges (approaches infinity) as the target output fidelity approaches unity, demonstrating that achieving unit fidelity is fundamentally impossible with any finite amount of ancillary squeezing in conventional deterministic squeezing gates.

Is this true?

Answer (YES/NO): YES